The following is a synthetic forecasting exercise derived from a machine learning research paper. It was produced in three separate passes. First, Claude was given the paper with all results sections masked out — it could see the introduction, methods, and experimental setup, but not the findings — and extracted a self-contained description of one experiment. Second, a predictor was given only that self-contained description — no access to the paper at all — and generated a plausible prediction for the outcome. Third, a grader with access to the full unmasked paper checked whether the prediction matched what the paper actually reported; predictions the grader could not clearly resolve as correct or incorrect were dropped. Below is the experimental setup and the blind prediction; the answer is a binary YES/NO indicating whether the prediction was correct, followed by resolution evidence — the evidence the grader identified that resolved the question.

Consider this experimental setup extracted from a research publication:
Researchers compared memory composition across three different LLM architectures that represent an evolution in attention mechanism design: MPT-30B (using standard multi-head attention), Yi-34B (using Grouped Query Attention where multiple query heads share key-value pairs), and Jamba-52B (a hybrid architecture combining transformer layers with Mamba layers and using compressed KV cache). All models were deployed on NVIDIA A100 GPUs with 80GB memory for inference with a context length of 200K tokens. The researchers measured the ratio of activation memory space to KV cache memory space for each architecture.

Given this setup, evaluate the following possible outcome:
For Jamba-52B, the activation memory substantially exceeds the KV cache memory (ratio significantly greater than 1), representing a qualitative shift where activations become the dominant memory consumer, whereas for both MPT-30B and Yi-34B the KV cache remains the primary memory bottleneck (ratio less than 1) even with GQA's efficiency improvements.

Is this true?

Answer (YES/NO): NO